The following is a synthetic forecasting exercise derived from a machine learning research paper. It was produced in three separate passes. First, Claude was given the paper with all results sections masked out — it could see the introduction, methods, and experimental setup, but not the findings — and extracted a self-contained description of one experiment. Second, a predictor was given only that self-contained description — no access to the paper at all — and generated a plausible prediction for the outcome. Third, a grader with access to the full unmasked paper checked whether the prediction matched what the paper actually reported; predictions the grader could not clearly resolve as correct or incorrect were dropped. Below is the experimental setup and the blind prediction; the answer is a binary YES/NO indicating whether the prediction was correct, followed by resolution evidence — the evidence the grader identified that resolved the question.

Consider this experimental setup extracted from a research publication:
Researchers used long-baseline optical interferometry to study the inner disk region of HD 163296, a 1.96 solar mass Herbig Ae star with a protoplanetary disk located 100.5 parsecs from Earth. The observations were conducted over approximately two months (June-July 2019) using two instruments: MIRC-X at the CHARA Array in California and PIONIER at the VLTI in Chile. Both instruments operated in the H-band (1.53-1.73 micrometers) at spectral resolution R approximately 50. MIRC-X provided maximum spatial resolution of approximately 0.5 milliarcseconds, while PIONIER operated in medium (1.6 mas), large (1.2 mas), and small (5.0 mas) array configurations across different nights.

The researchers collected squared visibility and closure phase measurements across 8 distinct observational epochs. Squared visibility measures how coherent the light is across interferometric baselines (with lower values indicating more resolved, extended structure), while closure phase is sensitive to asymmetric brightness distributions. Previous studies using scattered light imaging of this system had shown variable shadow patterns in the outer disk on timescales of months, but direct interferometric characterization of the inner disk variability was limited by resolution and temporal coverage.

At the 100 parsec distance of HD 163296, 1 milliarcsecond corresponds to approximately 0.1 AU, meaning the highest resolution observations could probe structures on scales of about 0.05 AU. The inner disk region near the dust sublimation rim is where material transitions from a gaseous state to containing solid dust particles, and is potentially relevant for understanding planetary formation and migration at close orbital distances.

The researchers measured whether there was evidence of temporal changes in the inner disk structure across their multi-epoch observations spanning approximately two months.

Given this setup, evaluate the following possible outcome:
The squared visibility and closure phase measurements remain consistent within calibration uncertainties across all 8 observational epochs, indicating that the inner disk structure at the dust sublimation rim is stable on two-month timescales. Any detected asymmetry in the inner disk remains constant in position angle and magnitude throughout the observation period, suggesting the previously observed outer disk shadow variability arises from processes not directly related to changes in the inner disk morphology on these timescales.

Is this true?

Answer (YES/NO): NO